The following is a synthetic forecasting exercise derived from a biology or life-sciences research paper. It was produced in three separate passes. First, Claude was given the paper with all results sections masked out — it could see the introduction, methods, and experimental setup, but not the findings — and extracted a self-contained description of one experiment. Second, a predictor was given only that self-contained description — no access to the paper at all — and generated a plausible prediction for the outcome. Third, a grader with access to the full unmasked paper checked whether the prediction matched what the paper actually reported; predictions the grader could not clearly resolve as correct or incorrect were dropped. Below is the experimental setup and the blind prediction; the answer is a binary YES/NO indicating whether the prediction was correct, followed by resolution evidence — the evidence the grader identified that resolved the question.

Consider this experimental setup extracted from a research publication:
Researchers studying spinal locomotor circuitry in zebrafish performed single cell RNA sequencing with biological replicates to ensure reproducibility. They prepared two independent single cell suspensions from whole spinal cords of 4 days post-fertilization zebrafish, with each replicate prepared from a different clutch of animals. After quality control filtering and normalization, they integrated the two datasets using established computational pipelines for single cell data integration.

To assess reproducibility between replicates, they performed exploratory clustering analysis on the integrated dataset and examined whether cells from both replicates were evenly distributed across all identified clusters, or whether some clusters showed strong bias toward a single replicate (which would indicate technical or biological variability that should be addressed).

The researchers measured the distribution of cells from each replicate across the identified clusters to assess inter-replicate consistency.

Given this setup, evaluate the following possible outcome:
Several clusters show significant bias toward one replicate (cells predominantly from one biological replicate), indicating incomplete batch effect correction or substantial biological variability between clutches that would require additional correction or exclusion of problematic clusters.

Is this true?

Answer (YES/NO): NO